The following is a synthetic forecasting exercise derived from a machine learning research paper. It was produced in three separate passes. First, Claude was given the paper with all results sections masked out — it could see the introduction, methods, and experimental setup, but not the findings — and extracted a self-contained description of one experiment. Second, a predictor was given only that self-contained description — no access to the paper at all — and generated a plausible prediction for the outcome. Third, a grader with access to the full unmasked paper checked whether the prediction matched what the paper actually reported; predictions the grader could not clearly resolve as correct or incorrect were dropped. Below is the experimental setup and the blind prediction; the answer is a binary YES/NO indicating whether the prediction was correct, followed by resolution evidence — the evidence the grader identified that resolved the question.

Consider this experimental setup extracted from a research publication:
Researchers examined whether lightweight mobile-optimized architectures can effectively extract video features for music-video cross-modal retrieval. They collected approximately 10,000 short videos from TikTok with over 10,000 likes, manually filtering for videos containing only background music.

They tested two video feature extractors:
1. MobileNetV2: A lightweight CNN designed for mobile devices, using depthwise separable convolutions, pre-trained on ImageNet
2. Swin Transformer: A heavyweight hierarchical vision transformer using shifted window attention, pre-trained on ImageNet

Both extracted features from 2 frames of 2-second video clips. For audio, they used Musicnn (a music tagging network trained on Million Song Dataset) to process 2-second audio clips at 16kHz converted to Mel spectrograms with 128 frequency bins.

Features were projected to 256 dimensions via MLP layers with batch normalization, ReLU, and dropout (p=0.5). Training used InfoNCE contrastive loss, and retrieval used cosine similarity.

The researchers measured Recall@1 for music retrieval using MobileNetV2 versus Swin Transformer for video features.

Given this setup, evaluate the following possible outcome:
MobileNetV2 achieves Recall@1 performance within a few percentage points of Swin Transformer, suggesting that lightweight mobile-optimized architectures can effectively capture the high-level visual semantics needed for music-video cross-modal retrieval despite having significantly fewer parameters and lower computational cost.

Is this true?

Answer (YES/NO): NO